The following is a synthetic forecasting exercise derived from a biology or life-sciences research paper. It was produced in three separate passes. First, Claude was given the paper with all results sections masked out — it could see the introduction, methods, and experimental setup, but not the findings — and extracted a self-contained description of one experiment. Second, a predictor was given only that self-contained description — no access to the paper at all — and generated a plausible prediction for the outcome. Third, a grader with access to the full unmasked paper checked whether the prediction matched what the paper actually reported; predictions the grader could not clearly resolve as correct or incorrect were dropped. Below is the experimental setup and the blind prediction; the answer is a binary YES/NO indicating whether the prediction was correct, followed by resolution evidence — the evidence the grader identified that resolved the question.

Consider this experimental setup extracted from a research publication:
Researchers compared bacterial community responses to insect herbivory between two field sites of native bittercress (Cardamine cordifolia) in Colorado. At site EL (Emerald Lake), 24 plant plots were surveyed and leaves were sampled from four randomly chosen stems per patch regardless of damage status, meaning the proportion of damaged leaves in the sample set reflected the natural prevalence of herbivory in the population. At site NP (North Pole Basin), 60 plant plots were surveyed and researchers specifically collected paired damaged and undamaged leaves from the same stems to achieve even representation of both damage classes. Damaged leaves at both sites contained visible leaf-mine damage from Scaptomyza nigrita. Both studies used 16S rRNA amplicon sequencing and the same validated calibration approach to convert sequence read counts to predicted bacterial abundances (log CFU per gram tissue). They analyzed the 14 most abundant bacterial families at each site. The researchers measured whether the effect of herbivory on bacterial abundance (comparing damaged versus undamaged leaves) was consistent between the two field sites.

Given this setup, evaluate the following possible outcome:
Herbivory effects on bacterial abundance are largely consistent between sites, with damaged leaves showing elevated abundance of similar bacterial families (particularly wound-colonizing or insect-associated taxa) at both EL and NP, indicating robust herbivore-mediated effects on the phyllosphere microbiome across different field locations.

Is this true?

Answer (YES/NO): YES